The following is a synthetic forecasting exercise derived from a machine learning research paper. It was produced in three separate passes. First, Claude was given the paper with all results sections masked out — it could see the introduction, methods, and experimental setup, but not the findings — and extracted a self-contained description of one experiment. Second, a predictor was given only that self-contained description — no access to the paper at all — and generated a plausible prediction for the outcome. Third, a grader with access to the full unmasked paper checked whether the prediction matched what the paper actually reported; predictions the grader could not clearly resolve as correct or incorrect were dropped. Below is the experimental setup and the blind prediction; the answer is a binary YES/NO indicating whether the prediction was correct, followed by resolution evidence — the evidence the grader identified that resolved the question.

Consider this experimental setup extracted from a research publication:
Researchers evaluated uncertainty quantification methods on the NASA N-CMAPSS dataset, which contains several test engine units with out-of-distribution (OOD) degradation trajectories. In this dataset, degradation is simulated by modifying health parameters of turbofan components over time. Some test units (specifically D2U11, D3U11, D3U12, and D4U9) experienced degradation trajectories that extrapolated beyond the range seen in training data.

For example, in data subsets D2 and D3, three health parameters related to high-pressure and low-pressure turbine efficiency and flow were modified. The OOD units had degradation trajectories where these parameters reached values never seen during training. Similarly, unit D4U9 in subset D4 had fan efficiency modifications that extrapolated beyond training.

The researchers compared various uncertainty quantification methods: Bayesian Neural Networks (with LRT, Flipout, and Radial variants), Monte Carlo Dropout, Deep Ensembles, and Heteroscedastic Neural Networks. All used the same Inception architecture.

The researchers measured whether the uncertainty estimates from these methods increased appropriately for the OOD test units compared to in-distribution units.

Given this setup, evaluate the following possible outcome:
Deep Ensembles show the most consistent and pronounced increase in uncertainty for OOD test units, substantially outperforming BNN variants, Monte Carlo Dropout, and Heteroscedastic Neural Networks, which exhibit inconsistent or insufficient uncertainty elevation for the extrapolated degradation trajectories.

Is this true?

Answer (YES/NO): NO